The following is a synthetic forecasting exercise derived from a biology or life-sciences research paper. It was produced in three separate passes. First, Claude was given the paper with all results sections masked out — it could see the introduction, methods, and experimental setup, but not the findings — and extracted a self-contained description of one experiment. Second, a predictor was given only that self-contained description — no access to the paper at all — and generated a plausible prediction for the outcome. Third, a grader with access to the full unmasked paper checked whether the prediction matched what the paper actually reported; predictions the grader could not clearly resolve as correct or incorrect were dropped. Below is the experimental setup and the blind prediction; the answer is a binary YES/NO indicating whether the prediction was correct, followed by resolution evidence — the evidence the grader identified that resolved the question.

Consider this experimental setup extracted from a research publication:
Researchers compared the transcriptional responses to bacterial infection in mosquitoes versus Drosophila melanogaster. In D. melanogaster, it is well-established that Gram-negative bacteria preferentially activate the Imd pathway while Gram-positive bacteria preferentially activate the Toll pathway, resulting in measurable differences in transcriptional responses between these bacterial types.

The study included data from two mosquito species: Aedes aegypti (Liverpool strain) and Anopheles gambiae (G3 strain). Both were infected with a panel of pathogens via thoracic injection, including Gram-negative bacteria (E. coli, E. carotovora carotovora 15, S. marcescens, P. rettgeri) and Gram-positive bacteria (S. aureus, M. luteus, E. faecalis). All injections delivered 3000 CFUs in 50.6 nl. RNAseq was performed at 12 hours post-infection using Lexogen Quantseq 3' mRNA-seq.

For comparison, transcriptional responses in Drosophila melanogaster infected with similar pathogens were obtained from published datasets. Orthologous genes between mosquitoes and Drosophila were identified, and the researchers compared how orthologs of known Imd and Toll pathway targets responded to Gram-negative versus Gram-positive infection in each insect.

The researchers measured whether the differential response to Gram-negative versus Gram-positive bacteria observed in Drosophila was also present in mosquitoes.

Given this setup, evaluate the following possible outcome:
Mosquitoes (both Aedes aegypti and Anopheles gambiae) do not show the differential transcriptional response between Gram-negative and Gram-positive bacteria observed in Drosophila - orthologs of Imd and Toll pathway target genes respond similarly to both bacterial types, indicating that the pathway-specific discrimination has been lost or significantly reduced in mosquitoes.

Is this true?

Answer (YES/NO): YES